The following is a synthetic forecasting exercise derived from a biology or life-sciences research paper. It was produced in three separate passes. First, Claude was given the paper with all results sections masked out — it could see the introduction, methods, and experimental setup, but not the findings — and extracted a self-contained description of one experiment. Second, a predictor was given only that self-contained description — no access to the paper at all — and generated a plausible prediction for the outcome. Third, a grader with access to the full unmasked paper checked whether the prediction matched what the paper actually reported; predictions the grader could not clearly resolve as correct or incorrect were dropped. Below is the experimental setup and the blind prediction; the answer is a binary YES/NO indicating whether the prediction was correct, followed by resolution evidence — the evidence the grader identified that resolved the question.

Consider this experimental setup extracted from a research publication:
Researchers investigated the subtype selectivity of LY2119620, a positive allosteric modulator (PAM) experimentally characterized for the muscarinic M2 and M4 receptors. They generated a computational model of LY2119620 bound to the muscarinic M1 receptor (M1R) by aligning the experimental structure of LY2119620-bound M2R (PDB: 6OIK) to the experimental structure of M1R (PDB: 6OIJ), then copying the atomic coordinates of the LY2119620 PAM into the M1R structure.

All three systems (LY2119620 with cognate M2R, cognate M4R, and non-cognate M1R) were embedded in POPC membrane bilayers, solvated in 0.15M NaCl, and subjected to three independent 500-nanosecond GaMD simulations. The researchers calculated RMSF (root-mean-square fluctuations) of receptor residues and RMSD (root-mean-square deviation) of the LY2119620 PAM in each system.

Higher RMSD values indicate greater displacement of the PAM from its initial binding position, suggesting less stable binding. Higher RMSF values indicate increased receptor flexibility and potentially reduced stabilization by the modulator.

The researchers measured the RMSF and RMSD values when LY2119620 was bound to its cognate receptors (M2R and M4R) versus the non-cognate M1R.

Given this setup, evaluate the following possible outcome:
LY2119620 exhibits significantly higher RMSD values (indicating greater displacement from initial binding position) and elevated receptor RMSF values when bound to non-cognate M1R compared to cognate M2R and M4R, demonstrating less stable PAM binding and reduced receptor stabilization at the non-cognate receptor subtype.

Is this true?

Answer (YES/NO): YES